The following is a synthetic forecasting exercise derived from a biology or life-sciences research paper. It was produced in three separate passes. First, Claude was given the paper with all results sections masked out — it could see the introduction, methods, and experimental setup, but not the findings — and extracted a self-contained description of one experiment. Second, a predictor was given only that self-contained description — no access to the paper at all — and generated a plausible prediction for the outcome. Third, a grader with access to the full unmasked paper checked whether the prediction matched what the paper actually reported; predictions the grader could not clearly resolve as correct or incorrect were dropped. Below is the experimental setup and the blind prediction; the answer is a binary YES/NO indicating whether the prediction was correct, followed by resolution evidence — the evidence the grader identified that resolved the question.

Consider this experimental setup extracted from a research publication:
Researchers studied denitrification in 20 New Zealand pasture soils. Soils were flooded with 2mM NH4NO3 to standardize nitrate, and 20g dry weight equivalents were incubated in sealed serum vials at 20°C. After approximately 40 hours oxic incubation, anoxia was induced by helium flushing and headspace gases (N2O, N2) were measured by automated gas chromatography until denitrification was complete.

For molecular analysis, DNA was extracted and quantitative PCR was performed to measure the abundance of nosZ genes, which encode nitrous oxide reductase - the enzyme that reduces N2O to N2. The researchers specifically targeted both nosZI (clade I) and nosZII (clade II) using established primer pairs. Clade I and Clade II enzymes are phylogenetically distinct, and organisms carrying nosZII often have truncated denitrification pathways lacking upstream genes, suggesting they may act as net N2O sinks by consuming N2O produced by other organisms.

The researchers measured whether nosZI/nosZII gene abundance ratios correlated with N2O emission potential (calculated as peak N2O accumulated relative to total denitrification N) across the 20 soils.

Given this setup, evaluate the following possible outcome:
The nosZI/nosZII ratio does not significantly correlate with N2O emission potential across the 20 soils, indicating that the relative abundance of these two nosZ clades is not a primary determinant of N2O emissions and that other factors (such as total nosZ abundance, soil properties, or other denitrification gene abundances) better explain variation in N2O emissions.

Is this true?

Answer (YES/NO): YES